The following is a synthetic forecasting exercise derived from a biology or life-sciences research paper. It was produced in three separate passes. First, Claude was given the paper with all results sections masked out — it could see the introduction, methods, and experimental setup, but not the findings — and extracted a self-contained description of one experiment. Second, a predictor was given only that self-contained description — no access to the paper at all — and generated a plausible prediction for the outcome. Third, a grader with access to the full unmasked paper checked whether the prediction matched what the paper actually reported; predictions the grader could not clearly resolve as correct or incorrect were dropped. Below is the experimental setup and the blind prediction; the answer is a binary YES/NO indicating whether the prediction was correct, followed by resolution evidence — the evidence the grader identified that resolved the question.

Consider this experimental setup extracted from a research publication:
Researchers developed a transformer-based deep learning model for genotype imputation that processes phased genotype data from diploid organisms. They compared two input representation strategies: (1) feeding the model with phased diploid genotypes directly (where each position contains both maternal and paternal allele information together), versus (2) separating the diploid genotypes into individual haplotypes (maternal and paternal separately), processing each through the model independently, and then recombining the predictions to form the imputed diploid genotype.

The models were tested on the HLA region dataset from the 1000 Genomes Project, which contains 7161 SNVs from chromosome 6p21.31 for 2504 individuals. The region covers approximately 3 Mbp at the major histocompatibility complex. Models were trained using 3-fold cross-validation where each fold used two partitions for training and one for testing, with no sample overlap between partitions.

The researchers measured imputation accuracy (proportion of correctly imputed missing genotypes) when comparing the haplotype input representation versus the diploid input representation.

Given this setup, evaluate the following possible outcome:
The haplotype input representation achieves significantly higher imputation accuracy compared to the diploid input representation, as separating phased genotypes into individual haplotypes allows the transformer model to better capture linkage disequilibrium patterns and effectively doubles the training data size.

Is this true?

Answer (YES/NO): NO